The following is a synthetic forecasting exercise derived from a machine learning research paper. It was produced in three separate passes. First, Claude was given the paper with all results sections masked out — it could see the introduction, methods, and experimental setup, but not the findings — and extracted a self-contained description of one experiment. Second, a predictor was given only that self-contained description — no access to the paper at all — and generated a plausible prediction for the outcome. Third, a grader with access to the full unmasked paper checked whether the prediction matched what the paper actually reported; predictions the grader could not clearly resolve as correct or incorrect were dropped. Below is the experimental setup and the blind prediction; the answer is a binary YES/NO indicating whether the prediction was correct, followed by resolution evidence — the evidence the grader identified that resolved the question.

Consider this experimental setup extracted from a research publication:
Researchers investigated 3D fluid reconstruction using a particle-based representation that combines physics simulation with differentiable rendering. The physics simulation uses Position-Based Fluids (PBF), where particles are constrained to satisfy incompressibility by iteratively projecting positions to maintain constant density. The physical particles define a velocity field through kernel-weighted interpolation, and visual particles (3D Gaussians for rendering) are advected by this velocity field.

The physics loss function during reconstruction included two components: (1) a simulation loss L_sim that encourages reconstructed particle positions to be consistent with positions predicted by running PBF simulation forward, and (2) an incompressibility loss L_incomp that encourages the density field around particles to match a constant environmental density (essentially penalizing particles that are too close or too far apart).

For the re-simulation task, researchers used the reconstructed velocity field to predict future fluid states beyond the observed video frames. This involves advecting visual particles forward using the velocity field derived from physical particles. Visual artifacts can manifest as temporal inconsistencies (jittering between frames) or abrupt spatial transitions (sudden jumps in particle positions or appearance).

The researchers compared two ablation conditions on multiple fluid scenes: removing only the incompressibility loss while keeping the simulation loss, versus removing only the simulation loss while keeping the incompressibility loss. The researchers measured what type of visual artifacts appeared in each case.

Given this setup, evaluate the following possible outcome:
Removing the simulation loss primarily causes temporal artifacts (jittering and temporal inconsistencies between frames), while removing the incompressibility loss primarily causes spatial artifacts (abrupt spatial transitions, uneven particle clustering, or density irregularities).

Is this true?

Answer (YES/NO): NO